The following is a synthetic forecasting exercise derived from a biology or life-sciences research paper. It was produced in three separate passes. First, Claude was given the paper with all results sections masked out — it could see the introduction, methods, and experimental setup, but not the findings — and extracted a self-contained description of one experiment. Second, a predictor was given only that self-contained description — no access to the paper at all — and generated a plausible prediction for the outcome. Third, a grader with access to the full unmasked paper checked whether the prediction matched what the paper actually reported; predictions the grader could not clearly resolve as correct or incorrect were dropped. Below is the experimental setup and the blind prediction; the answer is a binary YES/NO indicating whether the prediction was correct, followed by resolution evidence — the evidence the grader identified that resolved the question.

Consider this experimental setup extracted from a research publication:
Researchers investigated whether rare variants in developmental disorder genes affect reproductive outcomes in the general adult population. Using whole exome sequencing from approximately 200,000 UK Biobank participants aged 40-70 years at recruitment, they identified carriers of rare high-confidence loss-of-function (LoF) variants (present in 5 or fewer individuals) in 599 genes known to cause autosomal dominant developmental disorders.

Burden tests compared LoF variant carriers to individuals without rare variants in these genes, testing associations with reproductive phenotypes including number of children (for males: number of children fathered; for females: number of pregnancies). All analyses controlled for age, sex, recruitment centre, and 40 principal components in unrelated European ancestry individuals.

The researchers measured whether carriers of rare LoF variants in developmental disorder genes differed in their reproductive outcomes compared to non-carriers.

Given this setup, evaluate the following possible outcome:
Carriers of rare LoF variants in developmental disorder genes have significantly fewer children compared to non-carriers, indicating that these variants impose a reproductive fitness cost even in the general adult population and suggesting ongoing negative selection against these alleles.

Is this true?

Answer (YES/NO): YES